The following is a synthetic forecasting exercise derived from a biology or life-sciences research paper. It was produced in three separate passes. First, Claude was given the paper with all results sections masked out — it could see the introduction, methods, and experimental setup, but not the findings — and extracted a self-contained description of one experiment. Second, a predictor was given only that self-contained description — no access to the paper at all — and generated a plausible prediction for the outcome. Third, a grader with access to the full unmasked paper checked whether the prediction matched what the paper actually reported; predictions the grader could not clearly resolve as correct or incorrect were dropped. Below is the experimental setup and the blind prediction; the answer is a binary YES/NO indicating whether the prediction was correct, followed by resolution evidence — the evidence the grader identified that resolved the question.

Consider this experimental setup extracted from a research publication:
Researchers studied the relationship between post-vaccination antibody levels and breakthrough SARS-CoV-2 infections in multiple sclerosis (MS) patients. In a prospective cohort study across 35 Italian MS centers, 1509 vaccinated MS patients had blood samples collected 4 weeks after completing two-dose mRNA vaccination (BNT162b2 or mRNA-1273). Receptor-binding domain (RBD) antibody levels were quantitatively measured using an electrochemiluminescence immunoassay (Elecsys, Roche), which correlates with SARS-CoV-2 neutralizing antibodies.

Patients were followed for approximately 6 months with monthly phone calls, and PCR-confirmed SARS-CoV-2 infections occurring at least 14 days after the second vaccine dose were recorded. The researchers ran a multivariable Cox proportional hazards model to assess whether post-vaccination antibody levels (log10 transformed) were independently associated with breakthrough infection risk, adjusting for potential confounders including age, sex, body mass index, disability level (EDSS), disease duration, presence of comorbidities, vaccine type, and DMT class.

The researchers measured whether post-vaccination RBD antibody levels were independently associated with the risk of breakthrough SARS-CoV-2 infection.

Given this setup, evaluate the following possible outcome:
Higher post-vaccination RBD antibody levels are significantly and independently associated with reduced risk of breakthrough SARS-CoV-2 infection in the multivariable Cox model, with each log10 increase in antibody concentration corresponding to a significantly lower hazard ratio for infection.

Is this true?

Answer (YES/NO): YES